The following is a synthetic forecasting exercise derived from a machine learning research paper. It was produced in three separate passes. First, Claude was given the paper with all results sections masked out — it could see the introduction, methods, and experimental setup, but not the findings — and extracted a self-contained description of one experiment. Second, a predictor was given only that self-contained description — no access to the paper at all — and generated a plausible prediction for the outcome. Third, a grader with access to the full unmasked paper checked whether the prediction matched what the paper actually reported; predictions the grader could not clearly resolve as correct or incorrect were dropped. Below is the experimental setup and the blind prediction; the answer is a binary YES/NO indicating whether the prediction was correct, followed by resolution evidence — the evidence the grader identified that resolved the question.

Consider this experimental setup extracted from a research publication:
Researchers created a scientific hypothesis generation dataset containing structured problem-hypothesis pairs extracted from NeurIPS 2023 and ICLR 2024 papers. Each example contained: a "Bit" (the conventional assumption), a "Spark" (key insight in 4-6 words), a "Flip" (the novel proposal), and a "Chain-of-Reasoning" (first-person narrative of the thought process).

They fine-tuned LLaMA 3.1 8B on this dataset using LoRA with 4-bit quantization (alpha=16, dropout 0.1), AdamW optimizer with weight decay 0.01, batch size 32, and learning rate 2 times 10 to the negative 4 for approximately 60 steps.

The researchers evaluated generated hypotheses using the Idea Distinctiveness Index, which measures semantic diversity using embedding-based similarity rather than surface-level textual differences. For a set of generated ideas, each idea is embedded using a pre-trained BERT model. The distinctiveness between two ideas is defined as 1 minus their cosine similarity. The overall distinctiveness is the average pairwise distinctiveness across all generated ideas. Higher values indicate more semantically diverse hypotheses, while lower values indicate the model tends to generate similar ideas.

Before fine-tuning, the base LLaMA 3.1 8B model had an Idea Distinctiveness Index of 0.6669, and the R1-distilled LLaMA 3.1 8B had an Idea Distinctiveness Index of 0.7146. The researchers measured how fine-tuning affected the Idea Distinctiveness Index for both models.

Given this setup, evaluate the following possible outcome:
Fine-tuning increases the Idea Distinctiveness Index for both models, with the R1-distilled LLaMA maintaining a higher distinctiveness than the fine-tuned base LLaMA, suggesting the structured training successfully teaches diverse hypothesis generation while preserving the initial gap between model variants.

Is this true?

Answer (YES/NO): NO